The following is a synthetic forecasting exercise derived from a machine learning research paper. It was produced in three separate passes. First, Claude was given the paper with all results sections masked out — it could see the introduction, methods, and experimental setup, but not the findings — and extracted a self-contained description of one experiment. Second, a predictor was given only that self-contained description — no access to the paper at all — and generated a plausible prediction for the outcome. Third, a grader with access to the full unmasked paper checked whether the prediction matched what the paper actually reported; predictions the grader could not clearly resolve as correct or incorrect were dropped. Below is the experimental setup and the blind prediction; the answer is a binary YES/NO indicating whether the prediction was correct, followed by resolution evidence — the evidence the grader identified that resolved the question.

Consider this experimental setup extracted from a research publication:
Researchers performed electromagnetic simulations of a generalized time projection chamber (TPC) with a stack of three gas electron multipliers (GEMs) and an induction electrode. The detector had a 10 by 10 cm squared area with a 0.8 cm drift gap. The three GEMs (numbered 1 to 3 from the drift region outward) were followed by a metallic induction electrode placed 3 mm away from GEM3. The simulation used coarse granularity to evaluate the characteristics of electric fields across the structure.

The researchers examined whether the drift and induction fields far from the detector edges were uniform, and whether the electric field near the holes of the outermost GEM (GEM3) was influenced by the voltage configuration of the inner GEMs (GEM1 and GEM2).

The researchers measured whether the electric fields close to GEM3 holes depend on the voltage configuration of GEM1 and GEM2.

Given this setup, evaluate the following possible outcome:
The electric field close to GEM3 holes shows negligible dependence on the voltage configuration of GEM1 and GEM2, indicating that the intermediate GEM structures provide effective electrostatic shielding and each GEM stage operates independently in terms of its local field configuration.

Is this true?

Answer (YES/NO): YES